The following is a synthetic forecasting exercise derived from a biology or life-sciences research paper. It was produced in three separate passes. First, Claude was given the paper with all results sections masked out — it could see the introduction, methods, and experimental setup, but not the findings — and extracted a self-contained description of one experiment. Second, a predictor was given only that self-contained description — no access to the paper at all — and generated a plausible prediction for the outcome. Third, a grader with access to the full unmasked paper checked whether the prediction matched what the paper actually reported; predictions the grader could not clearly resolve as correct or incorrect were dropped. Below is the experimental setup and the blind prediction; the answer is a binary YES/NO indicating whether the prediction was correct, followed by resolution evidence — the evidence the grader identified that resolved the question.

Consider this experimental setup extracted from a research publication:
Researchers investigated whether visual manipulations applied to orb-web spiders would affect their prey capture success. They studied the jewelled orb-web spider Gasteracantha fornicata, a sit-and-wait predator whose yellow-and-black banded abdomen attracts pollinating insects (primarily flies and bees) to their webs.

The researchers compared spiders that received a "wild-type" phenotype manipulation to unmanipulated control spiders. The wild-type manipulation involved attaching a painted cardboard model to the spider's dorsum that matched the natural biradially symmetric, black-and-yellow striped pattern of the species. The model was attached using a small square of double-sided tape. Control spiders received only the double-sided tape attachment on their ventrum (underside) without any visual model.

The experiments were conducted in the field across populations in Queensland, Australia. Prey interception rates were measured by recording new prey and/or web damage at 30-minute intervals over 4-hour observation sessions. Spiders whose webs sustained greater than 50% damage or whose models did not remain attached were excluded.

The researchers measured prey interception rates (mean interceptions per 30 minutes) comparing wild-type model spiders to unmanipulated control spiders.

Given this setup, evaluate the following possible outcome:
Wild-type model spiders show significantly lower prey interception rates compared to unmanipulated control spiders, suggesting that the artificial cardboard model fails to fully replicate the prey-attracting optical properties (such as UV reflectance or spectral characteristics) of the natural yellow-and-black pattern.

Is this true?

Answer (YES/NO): NO